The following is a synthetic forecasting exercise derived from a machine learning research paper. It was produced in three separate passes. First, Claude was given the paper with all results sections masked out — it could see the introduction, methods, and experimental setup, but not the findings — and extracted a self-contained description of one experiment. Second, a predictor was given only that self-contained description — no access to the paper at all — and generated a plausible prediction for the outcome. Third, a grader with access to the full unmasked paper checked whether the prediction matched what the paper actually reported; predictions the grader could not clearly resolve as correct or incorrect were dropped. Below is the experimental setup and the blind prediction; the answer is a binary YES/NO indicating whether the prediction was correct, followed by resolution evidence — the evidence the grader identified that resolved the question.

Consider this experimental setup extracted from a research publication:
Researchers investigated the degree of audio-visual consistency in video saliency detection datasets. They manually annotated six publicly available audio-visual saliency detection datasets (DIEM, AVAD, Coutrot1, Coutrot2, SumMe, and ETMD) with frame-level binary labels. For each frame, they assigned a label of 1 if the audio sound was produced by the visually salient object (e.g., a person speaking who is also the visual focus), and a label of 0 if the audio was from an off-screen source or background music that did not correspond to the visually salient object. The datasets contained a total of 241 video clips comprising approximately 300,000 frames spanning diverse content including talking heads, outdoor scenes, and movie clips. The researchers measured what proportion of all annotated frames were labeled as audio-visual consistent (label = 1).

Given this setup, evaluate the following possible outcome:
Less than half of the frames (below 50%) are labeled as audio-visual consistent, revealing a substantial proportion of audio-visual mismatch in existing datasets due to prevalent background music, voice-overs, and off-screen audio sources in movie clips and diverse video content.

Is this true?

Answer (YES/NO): YES